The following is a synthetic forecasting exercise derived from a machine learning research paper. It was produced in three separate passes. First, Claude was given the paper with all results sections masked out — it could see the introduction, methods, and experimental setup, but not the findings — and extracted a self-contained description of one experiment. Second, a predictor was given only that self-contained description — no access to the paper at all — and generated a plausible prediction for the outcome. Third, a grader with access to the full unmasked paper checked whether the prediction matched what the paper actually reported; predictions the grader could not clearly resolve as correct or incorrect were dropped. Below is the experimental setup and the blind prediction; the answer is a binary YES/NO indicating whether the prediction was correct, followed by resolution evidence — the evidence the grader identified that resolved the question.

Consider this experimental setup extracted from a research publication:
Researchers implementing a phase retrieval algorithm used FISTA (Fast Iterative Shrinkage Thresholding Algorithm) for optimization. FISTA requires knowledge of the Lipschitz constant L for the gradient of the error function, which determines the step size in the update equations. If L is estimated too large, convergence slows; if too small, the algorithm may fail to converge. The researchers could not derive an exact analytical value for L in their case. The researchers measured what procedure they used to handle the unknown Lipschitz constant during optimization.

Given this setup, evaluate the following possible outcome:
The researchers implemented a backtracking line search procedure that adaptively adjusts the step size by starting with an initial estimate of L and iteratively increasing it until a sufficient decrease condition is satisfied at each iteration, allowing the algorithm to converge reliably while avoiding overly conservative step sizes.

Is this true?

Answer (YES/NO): NO